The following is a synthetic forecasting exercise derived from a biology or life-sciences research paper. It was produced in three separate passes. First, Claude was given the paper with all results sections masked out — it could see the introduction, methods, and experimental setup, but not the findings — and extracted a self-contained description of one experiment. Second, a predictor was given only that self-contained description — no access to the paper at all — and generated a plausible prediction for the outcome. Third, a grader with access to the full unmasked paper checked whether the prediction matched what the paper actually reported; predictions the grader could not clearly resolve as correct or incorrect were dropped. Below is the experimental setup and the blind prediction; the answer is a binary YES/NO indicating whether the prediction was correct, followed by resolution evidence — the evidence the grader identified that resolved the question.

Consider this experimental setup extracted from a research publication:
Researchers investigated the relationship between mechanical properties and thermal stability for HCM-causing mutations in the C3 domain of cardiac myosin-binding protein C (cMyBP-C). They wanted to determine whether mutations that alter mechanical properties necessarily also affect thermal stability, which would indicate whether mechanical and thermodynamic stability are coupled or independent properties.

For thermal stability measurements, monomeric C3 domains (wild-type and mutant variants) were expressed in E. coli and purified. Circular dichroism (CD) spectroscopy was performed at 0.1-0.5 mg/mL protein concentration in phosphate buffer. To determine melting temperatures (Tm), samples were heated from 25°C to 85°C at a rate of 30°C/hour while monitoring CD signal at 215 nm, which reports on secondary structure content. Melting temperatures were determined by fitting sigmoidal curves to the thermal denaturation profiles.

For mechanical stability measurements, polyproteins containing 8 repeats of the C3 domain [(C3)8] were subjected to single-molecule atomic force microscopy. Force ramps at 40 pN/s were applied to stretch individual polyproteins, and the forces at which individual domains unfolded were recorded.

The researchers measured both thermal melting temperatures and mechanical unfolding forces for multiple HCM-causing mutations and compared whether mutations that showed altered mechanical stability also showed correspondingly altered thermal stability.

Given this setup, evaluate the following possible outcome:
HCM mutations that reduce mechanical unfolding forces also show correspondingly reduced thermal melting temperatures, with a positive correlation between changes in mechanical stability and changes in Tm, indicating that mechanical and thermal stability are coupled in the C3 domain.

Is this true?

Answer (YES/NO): NO